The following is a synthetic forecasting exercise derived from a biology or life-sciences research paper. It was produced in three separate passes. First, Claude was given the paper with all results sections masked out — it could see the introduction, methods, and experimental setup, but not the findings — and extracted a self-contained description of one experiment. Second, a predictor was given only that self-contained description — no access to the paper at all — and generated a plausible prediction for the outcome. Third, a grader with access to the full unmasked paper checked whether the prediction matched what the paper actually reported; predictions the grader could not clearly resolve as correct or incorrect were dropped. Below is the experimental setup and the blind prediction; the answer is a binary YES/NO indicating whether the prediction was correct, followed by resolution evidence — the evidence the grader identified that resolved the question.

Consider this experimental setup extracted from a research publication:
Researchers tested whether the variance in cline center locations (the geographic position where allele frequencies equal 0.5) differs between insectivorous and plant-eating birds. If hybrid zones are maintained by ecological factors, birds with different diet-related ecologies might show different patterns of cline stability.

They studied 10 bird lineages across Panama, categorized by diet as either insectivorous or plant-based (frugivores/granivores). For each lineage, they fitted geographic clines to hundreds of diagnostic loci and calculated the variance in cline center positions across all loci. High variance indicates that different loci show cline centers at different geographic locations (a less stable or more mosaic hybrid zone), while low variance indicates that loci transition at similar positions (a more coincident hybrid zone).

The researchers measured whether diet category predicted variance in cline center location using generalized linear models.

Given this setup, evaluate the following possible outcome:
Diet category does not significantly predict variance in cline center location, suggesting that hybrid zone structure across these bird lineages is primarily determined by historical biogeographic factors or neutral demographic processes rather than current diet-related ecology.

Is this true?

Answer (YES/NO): NO